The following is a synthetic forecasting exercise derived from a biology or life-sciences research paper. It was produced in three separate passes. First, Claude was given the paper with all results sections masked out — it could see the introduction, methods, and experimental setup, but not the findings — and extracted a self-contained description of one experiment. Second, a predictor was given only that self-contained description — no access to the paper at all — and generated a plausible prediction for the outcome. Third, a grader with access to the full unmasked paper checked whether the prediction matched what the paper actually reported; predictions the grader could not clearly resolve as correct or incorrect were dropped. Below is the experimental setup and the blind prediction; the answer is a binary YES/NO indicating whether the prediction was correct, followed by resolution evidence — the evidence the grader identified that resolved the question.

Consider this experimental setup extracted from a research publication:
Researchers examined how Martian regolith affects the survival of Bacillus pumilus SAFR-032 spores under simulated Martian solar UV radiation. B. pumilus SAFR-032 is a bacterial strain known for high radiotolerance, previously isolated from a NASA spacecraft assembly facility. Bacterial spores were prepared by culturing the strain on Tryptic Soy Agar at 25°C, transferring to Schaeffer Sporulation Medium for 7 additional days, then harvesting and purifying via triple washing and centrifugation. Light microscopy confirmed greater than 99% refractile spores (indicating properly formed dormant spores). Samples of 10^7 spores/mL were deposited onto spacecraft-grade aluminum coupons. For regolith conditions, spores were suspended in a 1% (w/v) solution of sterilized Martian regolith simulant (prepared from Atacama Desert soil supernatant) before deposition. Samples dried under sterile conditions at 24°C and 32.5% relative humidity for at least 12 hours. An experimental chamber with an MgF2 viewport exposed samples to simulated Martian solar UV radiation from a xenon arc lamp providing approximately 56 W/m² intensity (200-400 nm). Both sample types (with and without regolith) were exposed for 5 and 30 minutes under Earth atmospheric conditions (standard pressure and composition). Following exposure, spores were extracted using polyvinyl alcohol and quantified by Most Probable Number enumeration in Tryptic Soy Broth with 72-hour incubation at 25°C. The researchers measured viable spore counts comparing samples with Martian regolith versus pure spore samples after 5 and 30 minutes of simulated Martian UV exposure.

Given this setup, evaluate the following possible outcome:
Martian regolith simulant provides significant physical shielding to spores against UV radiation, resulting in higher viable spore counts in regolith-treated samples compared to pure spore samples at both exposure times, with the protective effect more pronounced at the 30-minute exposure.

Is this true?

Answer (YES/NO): NO